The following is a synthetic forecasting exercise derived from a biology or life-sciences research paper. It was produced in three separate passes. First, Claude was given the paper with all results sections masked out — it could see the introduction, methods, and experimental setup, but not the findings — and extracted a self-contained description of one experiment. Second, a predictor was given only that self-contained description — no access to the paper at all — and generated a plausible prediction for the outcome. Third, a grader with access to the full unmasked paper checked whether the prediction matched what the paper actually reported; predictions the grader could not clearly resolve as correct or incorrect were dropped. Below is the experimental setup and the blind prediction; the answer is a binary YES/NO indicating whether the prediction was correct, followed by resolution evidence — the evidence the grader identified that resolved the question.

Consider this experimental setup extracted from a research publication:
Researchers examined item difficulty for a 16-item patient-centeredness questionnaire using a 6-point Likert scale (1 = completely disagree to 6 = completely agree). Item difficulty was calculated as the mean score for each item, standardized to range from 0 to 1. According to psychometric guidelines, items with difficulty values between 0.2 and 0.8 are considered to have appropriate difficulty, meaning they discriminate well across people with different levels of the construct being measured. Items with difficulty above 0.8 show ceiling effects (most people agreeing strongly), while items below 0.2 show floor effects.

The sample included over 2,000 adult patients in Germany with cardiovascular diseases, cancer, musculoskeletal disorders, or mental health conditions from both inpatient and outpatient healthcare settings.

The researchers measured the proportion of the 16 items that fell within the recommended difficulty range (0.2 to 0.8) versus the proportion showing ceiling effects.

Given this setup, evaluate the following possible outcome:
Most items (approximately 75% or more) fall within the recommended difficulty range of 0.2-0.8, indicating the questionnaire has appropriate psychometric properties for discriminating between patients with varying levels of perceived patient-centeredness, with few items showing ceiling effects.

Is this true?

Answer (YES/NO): NO